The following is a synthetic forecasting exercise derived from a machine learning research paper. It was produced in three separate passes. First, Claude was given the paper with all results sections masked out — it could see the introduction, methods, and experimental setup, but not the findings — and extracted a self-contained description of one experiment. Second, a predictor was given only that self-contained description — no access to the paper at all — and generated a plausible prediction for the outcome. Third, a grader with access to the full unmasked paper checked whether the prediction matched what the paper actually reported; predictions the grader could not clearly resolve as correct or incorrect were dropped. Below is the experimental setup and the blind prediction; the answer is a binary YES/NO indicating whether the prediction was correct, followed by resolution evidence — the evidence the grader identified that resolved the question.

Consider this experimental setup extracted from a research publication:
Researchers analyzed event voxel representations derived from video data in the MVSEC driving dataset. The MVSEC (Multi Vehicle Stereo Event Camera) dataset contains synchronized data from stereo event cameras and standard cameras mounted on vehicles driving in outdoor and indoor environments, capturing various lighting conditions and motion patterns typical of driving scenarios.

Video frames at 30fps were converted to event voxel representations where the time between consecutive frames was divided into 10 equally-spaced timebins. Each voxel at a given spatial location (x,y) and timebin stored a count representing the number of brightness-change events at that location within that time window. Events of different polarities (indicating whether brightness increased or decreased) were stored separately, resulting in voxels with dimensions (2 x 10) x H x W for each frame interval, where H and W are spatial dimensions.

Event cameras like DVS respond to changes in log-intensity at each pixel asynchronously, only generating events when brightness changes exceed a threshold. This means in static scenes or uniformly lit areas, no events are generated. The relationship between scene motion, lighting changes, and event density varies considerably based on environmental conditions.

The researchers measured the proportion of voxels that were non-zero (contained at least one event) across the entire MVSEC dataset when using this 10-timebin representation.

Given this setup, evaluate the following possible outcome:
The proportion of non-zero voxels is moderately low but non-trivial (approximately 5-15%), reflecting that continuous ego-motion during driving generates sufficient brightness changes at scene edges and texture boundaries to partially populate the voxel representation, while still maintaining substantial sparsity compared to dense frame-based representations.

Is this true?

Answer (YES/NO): NO